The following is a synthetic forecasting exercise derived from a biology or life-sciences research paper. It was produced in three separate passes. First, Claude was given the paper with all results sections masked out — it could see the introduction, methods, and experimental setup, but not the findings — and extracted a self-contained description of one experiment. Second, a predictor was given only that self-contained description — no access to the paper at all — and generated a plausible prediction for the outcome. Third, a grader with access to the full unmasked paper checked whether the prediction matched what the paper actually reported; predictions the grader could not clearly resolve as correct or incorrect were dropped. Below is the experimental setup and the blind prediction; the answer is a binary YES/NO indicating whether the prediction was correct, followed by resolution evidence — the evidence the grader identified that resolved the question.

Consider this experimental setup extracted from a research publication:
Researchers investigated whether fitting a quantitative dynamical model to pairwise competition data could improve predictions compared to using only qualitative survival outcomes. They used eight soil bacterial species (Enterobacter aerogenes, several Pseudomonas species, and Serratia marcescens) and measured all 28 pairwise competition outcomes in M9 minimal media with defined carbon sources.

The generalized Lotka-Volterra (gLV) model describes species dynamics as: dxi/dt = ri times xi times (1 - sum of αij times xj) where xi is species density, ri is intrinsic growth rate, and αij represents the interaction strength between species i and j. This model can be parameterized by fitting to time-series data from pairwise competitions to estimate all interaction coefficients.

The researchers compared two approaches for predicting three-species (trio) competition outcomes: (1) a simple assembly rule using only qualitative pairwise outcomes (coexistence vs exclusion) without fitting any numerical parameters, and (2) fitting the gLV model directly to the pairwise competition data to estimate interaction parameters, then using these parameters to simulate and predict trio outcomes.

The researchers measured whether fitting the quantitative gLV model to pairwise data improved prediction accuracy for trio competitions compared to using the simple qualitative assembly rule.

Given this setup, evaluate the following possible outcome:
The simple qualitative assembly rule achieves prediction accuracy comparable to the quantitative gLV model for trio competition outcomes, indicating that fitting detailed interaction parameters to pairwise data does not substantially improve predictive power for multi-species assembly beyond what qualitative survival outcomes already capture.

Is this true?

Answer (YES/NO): YES